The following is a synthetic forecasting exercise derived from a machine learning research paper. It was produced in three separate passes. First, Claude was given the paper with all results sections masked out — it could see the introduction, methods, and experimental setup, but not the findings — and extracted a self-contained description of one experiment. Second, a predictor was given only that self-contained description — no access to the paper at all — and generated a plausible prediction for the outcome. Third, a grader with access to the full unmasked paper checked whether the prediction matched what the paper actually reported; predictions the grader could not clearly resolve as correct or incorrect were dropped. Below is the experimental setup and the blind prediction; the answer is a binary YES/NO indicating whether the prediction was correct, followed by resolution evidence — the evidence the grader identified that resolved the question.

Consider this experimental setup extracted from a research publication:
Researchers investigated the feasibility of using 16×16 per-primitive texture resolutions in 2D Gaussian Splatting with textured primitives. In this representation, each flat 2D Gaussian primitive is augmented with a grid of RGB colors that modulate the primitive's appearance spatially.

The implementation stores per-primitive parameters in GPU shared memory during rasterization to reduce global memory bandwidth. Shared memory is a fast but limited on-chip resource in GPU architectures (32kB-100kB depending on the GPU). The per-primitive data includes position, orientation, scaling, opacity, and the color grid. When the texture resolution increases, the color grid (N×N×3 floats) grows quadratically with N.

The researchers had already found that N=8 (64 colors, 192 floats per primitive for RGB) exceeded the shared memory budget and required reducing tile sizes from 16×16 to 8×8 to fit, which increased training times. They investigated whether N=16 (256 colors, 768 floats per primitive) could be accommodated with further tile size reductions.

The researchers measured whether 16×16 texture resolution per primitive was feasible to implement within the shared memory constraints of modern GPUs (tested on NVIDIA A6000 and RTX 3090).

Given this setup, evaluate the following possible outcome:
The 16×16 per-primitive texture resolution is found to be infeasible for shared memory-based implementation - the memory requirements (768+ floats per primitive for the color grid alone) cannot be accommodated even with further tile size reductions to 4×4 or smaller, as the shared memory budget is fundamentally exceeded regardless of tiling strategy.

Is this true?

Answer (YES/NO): YES